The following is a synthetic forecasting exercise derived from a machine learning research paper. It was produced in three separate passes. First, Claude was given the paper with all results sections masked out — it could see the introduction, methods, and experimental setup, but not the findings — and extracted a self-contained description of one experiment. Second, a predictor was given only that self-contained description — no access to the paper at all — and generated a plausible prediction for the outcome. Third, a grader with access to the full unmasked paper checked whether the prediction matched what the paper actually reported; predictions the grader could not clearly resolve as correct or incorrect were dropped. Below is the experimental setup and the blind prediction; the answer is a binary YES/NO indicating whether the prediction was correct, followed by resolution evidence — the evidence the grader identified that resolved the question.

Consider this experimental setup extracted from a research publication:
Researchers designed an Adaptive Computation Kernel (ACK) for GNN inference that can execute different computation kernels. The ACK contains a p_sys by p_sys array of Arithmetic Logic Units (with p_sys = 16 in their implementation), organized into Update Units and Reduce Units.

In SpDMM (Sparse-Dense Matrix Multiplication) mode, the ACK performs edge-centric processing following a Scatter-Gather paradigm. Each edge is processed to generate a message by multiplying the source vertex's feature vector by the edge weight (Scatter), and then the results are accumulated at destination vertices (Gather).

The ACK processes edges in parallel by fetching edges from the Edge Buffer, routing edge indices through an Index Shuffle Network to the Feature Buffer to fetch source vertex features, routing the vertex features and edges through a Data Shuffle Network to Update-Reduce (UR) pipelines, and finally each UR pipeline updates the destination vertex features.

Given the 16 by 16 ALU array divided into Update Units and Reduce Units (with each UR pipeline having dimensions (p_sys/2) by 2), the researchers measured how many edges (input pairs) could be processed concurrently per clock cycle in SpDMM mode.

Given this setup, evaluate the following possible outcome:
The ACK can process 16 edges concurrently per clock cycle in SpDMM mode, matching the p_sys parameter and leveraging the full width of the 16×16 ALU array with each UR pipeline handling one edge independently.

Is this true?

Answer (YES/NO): NO